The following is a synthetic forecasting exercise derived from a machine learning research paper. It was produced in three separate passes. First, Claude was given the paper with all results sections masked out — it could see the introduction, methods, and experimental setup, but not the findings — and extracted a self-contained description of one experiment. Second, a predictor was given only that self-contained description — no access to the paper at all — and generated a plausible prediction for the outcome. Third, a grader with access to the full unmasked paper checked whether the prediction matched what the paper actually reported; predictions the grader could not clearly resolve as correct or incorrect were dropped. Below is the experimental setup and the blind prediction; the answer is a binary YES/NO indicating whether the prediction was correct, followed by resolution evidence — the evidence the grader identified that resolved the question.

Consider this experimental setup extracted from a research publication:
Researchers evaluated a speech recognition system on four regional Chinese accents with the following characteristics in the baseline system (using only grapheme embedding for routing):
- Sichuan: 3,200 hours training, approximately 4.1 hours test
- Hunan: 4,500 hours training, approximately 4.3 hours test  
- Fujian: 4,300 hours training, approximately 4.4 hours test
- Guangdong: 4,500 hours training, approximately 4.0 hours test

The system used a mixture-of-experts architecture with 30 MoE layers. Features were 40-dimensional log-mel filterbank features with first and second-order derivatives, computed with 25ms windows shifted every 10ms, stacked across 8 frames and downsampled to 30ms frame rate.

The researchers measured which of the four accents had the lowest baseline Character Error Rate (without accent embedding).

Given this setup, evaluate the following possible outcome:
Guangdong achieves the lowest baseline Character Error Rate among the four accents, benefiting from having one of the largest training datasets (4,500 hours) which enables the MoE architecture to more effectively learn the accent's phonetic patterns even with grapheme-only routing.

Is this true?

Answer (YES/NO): NO